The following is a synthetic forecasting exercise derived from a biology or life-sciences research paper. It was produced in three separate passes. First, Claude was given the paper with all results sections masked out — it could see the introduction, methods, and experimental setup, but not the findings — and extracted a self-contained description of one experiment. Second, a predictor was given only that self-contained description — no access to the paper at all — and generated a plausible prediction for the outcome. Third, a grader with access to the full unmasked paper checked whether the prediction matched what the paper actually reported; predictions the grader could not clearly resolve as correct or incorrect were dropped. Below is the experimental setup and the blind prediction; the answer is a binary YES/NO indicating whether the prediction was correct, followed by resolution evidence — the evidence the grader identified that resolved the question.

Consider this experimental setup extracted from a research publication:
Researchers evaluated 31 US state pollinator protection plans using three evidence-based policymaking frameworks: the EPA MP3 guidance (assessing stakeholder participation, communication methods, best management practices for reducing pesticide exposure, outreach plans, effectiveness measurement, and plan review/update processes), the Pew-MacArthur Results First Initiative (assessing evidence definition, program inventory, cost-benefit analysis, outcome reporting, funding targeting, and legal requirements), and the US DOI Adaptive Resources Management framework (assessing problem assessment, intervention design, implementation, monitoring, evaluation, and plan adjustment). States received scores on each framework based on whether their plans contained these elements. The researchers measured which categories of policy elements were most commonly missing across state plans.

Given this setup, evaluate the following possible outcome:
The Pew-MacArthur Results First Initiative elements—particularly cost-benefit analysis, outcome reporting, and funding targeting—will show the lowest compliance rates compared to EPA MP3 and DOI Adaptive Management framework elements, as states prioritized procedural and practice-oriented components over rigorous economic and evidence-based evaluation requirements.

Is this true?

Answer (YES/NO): YES